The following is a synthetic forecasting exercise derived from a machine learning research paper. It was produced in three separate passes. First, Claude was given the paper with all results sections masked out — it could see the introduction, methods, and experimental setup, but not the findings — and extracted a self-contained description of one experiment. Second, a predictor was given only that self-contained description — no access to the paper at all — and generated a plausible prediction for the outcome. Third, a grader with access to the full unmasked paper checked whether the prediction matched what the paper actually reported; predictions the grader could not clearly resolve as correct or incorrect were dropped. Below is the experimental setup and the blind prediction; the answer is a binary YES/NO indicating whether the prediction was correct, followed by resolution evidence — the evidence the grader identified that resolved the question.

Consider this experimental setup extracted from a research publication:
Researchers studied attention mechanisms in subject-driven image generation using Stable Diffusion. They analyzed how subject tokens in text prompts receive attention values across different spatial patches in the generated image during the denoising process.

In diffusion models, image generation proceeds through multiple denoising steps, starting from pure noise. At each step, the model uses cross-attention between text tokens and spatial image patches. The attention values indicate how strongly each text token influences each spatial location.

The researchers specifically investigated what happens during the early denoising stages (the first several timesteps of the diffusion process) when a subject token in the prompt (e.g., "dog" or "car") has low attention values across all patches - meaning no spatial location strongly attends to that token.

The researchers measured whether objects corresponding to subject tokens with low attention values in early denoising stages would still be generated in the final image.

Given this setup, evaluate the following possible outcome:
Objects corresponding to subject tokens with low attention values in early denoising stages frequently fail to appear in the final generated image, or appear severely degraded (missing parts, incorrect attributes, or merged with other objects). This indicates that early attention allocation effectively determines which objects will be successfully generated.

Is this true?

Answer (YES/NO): YES